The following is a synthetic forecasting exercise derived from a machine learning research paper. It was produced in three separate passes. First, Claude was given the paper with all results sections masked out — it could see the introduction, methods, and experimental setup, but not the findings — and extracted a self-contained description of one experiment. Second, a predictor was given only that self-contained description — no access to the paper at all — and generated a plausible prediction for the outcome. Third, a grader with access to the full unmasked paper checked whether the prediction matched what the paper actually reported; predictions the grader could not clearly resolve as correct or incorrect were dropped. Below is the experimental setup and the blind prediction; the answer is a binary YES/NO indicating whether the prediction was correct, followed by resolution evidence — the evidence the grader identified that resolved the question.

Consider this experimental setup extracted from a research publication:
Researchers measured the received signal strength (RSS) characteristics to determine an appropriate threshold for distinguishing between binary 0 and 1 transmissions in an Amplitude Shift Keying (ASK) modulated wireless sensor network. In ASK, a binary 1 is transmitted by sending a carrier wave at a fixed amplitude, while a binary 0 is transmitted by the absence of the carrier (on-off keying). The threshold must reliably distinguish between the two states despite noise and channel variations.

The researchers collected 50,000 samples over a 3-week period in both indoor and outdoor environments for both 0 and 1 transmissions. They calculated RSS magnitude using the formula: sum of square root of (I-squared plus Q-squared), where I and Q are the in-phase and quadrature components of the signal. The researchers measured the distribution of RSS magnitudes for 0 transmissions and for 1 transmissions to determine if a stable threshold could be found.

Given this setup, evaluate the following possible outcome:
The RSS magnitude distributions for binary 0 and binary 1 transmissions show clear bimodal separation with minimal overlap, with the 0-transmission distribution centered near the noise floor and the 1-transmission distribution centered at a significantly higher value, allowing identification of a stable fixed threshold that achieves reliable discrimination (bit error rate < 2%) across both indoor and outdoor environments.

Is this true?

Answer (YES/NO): YES